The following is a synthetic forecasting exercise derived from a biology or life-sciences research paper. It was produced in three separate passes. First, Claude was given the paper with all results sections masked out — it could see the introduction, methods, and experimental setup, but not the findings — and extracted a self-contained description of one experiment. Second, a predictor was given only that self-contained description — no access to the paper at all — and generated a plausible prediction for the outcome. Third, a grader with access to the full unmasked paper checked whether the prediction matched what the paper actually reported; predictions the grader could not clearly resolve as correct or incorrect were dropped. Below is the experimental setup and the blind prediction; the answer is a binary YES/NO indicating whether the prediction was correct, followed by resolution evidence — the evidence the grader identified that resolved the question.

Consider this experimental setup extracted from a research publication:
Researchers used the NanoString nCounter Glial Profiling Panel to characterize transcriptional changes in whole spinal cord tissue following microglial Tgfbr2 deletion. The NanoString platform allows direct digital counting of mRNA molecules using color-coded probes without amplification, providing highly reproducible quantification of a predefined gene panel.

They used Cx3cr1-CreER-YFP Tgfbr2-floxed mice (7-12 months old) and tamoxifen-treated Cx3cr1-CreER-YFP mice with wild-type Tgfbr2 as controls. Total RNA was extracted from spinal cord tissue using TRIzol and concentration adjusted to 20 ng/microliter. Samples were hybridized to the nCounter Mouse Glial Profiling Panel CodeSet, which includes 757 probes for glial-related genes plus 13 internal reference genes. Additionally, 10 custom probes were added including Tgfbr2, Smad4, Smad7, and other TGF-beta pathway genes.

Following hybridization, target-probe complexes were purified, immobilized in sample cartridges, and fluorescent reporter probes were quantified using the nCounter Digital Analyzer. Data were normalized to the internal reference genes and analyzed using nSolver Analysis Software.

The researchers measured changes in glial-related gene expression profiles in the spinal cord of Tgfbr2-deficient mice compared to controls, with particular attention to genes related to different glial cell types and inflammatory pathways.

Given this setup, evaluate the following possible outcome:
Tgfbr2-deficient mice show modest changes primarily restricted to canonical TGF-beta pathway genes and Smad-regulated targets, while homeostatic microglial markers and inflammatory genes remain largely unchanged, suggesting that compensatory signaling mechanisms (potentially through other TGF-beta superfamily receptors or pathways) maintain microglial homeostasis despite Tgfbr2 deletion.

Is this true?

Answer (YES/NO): NO